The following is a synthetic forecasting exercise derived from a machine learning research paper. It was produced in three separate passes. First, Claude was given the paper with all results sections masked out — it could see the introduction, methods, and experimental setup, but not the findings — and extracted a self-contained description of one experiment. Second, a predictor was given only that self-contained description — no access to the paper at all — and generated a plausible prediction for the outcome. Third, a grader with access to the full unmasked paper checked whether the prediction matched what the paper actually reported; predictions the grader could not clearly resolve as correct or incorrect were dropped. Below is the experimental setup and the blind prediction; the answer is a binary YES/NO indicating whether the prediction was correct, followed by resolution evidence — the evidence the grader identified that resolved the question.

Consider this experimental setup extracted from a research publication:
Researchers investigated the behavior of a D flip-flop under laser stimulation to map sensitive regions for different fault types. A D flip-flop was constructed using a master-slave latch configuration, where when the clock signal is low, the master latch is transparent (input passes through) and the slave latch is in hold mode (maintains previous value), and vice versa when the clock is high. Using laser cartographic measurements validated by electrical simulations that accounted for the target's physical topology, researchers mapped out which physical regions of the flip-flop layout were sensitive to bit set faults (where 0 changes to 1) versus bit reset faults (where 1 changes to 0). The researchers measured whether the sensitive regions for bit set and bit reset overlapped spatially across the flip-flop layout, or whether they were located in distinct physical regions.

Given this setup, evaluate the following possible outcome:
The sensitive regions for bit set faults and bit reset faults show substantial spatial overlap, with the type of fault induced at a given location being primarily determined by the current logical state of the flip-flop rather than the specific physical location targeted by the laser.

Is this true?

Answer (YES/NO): NO